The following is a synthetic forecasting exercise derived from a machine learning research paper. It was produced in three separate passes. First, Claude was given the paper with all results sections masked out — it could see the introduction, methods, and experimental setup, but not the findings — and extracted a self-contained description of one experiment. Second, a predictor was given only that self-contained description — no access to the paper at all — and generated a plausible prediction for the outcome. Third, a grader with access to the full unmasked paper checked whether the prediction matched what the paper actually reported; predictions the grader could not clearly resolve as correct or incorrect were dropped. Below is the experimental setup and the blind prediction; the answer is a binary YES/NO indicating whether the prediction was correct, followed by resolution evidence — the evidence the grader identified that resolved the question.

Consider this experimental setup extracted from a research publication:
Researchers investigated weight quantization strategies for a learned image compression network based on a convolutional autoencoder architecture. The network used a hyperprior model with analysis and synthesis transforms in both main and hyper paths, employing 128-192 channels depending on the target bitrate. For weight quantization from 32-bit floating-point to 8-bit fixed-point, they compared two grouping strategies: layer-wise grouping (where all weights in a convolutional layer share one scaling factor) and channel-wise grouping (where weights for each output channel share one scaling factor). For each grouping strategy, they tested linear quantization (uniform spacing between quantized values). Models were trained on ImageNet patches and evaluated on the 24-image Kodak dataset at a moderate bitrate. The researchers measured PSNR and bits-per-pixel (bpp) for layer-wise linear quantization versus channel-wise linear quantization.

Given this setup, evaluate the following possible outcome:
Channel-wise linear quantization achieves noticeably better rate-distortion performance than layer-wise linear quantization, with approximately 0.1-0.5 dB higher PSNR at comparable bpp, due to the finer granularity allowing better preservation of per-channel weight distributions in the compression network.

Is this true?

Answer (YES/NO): NO